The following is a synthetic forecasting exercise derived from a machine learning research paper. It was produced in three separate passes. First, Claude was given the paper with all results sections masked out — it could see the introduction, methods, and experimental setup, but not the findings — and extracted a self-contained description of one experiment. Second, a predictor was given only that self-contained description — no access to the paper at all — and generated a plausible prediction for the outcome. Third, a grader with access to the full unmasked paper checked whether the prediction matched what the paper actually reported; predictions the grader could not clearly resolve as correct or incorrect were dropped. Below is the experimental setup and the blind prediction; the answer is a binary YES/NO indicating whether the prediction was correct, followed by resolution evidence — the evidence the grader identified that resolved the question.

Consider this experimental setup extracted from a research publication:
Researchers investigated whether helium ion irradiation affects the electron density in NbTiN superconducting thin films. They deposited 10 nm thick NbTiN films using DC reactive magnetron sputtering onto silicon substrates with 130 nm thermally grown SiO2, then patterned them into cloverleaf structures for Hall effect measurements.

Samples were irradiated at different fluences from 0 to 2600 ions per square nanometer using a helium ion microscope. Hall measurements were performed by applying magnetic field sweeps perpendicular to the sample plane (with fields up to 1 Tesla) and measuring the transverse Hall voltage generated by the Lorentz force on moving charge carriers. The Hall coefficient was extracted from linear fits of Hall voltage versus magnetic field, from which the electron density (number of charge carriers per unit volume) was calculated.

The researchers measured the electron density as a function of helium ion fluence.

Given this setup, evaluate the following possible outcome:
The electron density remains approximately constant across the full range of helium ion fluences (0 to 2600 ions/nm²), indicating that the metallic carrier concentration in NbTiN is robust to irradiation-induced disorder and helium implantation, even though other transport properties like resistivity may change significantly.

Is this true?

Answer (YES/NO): YES